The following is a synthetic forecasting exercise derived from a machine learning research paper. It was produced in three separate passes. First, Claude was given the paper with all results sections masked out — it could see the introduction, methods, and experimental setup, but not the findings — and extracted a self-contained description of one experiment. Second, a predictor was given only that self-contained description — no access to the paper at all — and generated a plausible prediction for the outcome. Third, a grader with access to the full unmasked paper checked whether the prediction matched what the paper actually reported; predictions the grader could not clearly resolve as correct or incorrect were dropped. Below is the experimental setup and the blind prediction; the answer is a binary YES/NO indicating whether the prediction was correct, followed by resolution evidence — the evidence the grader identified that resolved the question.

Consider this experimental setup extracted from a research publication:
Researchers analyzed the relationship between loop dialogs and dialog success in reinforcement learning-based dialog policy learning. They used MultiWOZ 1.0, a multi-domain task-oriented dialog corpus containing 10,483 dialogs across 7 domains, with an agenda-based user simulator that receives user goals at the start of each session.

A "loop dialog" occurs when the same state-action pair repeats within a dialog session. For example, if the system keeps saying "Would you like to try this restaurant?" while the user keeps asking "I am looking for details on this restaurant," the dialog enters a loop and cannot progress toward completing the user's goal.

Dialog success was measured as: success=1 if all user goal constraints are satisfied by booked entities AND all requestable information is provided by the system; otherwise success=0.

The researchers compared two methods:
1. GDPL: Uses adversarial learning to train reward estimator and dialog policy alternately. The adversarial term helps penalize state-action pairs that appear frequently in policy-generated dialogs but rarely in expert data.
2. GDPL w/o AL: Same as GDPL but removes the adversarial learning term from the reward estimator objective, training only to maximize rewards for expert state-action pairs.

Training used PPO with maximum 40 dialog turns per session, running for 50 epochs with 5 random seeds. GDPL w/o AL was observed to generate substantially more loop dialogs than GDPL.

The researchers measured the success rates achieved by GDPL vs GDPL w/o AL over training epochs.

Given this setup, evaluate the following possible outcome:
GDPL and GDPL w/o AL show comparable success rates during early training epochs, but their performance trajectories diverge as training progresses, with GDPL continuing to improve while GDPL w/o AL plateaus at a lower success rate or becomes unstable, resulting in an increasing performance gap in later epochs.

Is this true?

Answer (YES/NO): NO